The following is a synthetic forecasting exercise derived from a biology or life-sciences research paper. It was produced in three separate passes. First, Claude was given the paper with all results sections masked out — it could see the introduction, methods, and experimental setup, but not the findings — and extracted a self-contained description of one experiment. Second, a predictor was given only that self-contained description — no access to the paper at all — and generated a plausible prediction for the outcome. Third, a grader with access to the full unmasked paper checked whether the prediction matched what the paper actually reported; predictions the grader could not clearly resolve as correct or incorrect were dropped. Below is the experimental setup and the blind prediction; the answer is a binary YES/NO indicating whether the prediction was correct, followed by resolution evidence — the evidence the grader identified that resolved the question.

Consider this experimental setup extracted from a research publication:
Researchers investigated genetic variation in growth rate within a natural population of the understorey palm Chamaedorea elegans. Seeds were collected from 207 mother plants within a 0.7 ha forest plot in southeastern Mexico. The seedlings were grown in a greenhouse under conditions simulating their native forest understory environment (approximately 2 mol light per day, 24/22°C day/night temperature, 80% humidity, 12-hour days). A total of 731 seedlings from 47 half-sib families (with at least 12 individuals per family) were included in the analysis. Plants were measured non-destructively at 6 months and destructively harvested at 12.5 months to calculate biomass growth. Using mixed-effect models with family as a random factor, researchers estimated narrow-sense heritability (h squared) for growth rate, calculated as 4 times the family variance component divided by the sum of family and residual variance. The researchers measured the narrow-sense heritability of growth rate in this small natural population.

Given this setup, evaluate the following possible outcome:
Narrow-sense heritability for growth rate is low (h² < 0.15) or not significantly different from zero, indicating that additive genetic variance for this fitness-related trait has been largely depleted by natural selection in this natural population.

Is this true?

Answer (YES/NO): NO